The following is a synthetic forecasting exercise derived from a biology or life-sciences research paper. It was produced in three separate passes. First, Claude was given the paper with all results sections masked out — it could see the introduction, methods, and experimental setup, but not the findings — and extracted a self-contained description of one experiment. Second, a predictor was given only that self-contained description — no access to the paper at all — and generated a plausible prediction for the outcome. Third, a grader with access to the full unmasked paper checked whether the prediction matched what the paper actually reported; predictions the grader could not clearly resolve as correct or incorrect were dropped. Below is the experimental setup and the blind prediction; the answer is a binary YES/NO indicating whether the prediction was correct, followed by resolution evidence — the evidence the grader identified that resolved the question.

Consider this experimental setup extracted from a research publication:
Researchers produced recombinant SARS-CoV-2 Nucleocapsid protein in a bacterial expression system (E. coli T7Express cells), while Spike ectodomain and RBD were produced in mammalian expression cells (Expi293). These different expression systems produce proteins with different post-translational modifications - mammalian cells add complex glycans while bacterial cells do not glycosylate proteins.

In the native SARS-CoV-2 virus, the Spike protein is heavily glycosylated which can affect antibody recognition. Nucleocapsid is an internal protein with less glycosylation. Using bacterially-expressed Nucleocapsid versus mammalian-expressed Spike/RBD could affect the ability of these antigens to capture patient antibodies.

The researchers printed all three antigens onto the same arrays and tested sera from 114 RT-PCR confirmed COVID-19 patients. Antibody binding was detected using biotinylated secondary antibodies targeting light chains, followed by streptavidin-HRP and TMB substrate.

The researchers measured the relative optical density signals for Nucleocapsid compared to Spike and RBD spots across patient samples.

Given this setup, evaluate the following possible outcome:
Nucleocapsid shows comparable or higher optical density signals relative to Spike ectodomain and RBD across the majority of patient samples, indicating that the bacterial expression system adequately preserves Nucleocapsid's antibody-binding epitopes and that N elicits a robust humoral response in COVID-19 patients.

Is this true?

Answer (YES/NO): NO